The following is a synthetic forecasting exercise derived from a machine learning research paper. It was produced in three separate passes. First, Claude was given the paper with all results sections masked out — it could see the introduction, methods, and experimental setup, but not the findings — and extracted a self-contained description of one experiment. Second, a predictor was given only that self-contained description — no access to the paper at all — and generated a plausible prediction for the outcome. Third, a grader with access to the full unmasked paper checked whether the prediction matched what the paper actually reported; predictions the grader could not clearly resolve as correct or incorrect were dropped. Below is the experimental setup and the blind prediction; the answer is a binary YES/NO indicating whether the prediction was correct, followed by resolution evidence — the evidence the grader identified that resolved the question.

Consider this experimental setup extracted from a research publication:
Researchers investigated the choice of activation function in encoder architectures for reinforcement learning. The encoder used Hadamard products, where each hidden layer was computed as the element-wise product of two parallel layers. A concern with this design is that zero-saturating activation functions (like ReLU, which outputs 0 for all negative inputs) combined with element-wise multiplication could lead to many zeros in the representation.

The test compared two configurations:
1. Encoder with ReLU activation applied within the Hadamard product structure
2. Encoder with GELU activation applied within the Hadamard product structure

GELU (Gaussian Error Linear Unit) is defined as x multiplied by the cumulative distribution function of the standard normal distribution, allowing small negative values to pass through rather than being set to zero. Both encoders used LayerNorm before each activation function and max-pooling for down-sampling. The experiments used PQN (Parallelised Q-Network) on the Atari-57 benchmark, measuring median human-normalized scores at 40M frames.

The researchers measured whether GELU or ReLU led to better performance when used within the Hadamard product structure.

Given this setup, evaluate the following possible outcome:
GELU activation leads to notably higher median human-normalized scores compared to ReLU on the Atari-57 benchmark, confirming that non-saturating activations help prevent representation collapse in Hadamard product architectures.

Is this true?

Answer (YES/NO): NO